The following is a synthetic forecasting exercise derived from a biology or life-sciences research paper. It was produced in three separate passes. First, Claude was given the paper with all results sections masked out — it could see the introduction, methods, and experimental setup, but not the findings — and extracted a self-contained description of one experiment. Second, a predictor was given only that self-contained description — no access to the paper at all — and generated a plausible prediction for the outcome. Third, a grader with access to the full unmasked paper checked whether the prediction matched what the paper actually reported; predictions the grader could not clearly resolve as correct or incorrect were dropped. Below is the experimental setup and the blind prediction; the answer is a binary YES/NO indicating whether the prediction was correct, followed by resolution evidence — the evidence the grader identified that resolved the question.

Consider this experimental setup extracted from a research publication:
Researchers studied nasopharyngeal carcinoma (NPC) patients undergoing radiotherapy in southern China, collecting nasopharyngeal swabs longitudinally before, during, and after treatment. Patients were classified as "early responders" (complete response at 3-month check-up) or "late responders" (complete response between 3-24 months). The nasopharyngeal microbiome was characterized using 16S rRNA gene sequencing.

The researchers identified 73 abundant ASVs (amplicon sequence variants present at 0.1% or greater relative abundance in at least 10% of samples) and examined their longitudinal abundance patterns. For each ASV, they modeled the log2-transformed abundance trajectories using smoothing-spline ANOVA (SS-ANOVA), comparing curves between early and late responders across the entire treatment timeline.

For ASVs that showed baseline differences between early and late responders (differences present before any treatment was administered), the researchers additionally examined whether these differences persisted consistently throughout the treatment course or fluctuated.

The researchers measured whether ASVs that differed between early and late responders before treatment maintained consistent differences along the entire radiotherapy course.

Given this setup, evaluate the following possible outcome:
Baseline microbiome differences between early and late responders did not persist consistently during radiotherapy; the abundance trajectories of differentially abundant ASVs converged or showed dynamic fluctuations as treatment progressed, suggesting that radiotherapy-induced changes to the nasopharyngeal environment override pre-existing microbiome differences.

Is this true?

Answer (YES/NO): NO